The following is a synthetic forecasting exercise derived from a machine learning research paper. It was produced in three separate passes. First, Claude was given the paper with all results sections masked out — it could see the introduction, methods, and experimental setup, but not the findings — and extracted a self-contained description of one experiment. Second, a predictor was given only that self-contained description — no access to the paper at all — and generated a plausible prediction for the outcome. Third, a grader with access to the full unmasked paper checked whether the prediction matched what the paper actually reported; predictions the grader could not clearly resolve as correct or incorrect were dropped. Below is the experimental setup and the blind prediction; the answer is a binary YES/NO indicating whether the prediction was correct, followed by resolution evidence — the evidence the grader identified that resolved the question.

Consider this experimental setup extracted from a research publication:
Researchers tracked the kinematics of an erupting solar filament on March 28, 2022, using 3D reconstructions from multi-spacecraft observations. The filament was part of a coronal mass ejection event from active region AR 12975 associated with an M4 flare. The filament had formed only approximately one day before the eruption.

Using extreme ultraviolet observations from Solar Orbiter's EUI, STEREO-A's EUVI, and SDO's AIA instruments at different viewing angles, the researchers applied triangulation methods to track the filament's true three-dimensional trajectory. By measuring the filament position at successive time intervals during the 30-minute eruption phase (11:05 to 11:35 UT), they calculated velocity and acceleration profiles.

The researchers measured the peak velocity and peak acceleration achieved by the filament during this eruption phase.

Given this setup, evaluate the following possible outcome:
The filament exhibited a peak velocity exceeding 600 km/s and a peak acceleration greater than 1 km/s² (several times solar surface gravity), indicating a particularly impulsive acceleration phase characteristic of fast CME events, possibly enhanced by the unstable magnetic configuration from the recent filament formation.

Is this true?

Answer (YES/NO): YES